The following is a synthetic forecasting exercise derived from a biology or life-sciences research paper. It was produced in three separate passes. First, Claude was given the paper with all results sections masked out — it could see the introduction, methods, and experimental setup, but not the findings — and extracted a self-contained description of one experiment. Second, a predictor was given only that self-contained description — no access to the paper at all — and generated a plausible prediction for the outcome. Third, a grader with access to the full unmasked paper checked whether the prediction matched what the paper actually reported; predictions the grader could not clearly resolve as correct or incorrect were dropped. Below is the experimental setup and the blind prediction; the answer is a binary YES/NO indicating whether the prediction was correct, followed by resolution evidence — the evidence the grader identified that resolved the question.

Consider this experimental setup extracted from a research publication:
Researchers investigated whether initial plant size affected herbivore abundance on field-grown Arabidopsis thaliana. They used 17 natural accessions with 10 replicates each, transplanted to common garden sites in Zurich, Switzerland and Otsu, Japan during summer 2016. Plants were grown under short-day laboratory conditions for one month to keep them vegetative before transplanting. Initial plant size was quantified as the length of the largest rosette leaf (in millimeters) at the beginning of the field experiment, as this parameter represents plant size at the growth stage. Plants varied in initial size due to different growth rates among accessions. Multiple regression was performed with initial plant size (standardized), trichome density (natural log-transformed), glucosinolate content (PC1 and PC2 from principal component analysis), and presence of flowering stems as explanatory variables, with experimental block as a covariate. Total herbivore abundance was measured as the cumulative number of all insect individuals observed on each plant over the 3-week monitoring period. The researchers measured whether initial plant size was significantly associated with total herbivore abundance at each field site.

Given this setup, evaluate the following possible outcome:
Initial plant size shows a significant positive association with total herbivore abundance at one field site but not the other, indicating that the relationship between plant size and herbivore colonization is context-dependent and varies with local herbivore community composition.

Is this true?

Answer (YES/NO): NO